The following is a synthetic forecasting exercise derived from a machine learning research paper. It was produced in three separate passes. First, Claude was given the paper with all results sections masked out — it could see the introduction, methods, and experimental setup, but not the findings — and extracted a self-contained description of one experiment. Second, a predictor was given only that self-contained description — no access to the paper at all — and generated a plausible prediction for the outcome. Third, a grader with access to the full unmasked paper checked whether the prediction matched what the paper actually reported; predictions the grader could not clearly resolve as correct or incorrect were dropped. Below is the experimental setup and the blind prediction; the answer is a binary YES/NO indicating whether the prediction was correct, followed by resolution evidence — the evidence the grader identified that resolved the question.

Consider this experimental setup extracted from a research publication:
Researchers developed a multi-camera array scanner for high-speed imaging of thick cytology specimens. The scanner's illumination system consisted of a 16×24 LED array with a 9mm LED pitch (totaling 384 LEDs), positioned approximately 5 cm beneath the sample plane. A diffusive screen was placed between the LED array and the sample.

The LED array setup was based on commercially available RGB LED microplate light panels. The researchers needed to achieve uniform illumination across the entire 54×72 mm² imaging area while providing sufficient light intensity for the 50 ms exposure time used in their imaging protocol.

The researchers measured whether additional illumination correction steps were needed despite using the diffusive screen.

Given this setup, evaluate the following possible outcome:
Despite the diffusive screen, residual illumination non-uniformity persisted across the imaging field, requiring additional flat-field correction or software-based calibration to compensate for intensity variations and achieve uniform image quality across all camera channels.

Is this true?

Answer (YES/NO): YES